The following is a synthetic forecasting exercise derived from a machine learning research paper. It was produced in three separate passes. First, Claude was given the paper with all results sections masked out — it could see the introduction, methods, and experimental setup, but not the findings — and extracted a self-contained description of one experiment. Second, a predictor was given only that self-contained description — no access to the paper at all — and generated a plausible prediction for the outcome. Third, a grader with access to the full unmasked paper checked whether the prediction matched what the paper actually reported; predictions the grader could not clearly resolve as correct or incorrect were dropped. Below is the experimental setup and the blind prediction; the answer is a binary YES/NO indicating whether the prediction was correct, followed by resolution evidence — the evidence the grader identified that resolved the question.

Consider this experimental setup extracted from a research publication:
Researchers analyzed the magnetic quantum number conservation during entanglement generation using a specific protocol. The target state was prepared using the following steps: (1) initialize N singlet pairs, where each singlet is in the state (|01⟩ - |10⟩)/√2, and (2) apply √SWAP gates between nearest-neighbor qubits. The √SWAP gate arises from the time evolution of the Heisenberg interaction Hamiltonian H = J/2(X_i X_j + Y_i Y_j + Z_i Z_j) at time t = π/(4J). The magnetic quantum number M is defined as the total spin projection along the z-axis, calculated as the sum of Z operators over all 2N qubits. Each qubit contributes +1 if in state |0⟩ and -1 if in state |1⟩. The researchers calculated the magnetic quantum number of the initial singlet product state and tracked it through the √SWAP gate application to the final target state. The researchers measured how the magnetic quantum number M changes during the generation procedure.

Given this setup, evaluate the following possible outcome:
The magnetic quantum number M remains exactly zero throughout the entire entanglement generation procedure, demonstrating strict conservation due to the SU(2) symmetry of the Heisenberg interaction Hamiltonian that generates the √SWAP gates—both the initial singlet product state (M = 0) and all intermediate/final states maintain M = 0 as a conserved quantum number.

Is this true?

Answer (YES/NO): YES